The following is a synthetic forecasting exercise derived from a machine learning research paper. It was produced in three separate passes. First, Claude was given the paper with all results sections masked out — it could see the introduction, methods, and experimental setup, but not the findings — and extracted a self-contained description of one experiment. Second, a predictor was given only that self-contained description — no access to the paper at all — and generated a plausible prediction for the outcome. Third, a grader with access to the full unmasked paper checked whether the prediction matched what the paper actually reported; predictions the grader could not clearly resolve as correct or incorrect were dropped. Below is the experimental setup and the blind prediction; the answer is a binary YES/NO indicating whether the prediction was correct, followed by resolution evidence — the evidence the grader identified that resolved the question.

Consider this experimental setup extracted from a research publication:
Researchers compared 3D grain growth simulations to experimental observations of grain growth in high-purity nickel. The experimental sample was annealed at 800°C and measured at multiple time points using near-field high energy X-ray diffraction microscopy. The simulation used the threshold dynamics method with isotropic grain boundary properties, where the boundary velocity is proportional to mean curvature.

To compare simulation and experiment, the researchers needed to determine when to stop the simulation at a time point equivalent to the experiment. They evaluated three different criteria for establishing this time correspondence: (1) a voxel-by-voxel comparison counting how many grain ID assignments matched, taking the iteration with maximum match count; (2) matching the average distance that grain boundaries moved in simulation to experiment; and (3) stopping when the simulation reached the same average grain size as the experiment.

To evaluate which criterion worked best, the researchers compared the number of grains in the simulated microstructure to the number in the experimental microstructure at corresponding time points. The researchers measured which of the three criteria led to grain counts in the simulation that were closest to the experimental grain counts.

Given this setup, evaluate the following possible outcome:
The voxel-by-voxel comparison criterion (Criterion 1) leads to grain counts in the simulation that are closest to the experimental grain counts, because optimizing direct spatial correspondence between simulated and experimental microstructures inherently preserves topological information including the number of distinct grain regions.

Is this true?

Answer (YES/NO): NO